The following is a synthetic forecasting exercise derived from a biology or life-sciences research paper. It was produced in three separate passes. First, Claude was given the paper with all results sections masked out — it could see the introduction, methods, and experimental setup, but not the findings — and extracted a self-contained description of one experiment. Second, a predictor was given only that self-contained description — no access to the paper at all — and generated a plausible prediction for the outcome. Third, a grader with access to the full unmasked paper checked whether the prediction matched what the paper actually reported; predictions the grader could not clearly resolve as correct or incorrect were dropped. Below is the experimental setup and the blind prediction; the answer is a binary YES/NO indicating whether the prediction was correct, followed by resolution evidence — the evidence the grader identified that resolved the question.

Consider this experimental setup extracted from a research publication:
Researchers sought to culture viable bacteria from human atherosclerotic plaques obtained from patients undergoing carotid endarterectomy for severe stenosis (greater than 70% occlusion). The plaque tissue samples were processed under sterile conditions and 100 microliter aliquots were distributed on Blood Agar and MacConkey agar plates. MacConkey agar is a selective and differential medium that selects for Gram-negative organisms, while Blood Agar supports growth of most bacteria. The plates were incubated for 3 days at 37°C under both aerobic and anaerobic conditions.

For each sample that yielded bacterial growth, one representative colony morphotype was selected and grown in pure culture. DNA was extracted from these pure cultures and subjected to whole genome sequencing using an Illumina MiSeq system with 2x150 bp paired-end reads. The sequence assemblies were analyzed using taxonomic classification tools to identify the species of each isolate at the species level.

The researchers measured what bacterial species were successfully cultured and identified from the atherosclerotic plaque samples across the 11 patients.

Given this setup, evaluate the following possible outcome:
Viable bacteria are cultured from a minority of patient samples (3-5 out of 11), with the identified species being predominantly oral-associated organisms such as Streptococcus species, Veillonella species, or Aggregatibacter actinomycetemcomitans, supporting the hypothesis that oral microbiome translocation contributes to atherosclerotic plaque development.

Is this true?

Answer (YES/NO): NO